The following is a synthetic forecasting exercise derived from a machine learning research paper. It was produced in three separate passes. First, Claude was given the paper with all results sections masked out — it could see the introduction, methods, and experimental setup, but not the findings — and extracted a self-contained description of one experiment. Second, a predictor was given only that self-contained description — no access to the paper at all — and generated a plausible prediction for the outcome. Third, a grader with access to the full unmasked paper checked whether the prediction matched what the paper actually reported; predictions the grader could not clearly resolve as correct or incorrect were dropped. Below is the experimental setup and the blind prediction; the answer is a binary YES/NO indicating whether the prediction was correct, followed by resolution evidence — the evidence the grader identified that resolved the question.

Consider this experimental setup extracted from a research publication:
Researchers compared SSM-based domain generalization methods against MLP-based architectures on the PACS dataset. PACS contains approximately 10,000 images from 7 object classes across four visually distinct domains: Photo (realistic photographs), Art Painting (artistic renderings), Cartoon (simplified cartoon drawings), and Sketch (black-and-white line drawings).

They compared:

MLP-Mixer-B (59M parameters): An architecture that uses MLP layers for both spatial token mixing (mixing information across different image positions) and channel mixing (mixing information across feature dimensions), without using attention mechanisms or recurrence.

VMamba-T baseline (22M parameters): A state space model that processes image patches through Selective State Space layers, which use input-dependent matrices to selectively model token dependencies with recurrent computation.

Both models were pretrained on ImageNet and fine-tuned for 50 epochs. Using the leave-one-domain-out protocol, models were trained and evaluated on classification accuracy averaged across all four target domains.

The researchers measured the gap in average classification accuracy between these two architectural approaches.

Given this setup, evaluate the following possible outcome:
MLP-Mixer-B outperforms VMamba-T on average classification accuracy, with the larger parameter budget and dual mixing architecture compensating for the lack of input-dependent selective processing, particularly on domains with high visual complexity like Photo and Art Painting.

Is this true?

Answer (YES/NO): NO